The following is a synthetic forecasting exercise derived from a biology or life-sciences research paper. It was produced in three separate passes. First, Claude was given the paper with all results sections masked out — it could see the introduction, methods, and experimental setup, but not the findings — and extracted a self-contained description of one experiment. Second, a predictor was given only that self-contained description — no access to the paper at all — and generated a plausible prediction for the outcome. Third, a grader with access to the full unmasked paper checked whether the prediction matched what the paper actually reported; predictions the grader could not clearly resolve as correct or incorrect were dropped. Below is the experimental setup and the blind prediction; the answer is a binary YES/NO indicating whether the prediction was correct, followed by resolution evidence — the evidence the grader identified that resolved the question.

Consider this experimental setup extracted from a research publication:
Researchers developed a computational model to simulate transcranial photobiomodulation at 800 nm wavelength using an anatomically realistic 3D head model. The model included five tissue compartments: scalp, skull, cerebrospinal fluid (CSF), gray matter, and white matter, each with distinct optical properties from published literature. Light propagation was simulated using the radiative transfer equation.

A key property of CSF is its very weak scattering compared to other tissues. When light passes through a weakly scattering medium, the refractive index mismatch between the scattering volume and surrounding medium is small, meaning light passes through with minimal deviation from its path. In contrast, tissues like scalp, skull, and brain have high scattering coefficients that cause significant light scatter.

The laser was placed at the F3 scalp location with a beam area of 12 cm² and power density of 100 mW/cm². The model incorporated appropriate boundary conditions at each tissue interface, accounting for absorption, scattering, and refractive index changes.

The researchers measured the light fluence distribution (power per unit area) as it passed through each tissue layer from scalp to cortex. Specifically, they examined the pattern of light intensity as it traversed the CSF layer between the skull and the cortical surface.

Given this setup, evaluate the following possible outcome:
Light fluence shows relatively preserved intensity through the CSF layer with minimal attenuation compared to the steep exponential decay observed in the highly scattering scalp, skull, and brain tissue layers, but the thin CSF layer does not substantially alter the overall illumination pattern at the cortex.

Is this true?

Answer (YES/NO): NO